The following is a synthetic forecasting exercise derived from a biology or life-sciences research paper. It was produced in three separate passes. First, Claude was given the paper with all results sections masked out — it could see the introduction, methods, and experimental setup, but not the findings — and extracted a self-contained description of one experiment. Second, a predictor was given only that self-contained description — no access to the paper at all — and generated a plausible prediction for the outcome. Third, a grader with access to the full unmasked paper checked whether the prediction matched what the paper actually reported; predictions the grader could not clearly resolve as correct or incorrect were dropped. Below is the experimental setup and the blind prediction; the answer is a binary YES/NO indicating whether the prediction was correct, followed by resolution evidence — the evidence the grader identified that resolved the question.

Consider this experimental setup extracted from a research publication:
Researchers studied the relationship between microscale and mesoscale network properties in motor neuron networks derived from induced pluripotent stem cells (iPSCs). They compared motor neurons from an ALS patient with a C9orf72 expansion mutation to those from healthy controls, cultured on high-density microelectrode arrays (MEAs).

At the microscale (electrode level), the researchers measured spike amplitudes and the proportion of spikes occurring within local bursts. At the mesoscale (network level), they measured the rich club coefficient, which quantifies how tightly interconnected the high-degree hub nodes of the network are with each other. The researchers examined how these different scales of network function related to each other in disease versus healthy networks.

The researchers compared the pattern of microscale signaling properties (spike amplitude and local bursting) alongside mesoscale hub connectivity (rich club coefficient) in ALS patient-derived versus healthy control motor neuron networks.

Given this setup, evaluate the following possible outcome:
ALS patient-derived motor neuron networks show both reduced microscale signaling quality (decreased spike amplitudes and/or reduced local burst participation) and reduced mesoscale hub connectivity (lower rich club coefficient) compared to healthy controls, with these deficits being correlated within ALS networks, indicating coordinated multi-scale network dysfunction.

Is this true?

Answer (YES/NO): NO